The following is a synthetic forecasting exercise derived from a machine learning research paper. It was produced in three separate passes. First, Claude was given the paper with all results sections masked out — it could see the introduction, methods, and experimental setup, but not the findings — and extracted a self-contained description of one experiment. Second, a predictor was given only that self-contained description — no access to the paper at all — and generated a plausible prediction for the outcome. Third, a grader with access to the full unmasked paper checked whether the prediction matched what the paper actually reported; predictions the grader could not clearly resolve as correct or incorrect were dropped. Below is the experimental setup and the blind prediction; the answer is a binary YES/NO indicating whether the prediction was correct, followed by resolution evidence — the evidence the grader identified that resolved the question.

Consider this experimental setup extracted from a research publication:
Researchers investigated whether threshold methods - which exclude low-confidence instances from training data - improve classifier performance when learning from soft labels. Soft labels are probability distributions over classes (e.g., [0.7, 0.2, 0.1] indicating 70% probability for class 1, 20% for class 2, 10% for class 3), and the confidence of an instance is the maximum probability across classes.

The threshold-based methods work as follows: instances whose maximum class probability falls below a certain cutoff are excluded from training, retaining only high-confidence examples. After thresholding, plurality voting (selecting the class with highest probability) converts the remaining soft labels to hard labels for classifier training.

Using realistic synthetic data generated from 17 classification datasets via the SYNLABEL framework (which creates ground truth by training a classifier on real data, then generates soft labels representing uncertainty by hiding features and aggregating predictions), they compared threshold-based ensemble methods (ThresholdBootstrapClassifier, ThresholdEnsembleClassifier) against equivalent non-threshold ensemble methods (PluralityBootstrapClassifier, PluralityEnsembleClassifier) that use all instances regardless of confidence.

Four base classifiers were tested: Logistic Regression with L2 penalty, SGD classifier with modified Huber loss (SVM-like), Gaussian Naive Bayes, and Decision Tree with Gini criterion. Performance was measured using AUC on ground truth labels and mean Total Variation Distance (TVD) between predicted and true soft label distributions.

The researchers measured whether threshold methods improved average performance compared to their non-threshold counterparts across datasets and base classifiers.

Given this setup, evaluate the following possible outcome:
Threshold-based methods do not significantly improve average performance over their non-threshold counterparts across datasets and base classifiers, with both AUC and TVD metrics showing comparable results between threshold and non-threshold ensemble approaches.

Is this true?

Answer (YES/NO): YES